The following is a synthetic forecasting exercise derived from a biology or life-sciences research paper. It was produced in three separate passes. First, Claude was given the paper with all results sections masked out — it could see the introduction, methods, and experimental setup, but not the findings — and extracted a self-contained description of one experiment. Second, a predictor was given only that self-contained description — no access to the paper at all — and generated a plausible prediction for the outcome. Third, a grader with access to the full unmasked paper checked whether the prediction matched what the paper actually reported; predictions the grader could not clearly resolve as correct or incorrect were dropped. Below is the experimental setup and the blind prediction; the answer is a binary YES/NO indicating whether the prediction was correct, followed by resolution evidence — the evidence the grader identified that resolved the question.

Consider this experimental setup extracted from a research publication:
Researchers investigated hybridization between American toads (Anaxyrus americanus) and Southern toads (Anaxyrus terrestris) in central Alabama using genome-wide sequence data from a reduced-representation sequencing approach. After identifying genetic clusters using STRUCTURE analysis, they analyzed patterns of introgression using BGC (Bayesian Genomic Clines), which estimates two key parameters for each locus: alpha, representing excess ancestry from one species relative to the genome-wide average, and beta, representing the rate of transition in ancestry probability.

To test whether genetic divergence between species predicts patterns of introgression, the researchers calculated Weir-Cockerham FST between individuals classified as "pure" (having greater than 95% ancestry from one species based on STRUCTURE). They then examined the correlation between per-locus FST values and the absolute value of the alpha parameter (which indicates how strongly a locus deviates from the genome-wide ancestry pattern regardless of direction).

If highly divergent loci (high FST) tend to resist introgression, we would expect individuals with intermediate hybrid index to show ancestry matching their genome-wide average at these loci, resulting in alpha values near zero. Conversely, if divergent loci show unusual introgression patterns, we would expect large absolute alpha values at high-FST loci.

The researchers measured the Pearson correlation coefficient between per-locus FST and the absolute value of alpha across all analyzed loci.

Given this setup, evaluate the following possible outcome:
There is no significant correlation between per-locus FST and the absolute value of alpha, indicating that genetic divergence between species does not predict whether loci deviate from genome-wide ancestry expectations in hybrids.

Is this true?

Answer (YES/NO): NO